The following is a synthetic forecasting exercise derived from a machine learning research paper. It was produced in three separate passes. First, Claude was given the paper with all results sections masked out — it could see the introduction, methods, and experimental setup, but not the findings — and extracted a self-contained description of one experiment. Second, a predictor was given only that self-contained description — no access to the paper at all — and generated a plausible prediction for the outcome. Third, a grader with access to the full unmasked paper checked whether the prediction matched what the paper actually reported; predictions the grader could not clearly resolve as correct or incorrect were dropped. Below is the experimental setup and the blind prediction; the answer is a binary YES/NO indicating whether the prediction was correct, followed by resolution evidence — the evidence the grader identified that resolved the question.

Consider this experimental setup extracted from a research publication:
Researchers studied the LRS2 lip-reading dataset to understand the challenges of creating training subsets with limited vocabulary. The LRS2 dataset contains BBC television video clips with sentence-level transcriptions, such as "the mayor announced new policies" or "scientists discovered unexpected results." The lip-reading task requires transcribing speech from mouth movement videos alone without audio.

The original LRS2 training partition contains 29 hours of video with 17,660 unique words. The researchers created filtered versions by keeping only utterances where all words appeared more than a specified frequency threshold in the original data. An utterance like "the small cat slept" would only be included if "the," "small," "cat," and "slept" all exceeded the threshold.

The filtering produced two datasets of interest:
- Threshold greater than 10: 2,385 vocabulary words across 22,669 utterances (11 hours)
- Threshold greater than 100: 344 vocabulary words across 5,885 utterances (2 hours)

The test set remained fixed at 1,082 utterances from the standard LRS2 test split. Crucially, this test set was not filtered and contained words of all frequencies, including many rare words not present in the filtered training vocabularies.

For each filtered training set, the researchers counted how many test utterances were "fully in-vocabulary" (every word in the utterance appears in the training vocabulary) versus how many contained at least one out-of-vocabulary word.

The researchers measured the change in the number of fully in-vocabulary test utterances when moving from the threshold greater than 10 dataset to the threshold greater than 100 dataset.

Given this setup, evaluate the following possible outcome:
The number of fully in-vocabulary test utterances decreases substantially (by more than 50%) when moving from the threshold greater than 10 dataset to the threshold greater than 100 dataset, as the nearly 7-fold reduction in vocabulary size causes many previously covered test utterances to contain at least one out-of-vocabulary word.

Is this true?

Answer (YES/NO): YES